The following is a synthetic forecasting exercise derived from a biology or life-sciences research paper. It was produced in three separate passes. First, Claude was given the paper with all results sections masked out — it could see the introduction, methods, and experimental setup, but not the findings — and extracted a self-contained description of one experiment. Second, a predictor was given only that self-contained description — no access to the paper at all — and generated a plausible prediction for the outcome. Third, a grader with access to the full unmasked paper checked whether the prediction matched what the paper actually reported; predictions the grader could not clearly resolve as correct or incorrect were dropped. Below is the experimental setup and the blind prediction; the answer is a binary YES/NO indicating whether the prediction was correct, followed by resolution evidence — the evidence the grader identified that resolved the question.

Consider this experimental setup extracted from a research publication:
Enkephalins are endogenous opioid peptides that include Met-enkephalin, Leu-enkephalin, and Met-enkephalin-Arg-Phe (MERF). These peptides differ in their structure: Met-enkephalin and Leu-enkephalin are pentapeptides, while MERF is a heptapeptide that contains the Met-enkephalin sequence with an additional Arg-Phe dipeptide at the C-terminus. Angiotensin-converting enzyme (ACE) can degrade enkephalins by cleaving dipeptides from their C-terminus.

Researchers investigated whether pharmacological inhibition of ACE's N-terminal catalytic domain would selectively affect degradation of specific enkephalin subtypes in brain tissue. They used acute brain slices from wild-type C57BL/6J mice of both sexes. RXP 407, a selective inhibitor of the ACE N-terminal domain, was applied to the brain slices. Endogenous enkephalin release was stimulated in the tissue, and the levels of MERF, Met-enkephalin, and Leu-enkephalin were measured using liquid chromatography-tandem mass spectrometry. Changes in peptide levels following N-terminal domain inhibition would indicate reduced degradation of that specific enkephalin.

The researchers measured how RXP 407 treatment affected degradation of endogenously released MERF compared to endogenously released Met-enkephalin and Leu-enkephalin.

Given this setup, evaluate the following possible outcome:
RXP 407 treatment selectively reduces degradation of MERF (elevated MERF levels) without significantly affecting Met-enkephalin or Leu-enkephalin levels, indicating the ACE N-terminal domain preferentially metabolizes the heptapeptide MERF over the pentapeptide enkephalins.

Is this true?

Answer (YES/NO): YES